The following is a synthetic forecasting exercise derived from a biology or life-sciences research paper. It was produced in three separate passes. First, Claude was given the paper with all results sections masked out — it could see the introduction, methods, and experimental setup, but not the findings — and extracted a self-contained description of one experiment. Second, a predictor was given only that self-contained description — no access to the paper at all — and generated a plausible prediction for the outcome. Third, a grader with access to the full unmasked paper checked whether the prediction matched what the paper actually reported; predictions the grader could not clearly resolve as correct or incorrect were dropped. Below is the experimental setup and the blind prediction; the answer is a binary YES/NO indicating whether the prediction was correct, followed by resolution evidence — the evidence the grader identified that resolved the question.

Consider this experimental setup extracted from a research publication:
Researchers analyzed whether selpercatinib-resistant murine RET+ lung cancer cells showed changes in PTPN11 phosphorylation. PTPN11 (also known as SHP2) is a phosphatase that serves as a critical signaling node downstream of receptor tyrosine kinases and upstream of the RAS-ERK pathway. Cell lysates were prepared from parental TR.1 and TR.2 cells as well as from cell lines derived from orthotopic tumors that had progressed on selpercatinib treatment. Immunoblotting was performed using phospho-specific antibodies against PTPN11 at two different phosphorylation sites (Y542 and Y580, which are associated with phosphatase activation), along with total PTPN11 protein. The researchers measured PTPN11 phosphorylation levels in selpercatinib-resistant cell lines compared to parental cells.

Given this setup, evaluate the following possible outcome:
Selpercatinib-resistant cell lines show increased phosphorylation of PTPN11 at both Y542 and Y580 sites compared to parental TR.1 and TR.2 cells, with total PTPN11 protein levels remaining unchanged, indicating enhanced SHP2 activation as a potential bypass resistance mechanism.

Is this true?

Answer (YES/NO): NO